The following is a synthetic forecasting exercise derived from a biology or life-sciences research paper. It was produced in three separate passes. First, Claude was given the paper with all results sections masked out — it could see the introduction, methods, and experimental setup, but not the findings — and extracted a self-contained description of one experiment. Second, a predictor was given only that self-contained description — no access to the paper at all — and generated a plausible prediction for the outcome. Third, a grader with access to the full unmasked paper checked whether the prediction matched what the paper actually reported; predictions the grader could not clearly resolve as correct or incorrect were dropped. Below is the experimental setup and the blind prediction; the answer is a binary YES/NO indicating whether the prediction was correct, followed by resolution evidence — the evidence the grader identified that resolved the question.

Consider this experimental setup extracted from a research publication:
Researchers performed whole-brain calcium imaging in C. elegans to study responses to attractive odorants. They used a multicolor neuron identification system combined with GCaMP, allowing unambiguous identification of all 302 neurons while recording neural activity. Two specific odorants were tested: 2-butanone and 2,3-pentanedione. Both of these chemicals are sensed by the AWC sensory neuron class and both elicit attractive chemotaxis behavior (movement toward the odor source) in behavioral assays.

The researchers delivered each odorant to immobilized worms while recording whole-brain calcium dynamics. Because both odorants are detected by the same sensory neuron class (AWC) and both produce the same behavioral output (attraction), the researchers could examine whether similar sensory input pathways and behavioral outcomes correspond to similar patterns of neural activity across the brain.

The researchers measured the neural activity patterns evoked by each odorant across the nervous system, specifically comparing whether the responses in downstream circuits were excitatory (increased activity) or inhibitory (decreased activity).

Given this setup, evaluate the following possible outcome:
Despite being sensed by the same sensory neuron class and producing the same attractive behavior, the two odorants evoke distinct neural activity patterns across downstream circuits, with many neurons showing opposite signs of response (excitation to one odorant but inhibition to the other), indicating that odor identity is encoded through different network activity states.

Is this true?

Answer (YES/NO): YES